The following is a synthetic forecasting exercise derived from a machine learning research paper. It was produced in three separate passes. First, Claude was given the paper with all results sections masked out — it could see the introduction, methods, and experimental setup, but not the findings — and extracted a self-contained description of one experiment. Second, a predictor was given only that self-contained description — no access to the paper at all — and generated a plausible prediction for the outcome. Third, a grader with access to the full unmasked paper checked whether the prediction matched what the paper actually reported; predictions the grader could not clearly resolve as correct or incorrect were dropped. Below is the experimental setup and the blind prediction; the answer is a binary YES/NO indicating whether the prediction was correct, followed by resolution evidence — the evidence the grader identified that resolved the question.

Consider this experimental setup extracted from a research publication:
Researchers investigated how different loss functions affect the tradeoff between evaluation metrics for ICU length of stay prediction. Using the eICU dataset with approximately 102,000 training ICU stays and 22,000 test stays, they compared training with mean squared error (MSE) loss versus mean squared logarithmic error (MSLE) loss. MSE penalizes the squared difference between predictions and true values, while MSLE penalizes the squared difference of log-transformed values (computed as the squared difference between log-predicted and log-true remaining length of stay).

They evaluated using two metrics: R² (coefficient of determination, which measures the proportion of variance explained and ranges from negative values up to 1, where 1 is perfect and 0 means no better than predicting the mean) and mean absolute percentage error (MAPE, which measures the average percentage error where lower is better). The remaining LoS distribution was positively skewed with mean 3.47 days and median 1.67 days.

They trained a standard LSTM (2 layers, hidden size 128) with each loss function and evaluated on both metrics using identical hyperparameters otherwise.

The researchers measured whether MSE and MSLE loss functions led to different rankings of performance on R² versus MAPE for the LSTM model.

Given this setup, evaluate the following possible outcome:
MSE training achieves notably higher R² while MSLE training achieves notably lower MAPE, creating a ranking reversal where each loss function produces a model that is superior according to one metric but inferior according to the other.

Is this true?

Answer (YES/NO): YES